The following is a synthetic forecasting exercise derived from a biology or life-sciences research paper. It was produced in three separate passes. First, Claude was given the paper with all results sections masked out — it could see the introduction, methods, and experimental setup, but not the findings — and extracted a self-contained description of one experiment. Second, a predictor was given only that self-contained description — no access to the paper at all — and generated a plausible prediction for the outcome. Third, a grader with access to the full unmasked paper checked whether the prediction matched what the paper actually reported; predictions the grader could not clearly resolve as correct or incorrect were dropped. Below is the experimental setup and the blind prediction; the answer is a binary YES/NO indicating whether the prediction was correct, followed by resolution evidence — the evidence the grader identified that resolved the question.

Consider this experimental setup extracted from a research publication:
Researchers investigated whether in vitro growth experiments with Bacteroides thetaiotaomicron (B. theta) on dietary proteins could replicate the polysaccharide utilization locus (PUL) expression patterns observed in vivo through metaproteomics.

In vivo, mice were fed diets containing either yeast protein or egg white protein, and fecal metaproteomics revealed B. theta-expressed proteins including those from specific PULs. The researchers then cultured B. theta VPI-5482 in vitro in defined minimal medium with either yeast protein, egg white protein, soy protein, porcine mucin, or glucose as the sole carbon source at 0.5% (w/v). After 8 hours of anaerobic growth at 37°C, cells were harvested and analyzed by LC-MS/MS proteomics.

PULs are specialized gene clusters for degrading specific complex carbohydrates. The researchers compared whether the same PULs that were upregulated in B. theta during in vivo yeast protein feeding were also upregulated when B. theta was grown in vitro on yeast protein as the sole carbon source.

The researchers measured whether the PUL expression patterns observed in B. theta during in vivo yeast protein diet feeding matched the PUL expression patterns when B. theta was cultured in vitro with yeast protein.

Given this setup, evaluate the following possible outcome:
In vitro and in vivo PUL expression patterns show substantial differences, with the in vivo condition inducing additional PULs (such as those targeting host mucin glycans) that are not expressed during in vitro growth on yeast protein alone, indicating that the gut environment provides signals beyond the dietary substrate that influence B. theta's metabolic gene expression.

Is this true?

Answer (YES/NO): NO